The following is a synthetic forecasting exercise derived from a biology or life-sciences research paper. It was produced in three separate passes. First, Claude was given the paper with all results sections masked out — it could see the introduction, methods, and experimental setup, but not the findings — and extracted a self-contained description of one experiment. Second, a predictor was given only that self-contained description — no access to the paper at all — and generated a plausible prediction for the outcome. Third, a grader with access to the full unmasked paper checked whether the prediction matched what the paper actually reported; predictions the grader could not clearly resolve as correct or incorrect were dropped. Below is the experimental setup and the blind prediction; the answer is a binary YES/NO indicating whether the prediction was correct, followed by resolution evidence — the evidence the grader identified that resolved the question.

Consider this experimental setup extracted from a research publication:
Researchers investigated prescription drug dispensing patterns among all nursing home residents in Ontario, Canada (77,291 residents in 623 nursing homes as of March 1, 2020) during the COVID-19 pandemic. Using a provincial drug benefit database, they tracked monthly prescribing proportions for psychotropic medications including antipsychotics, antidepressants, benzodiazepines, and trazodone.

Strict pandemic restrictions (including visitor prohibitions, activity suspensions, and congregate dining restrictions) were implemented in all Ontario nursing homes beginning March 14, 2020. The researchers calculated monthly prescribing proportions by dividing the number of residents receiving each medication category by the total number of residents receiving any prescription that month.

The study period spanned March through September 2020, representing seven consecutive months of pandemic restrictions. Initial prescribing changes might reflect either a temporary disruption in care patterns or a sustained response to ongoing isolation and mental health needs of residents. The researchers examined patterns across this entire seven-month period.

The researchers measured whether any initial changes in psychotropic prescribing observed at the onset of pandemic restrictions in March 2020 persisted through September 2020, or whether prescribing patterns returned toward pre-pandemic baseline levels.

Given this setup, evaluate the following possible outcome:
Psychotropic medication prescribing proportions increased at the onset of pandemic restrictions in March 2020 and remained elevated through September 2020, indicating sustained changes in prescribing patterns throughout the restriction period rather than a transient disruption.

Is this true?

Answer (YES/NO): YES